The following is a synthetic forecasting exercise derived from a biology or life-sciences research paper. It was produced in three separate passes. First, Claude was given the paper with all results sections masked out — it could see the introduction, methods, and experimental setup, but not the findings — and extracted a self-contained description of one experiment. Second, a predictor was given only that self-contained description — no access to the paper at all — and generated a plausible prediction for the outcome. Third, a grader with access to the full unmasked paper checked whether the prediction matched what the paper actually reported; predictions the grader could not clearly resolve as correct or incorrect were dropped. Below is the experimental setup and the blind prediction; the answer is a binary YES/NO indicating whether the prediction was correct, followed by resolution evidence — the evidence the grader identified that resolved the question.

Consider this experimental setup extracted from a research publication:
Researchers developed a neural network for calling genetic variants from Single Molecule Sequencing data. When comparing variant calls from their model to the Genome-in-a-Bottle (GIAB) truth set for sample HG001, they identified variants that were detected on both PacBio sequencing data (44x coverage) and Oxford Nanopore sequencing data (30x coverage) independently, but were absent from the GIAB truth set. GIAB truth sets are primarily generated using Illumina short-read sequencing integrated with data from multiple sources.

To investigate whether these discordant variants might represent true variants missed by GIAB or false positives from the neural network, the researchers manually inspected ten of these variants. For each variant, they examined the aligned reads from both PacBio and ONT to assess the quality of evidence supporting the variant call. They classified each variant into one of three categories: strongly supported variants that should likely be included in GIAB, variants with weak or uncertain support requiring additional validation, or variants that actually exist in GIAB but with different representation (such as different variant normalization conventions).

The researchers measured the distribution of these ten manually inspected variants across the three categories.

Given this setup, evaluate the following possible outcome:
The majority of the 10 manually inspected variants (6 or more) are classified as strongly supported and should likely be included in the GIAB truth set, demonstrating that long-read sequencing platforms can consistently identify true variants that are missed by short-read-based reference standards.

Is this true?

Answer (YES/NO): NO